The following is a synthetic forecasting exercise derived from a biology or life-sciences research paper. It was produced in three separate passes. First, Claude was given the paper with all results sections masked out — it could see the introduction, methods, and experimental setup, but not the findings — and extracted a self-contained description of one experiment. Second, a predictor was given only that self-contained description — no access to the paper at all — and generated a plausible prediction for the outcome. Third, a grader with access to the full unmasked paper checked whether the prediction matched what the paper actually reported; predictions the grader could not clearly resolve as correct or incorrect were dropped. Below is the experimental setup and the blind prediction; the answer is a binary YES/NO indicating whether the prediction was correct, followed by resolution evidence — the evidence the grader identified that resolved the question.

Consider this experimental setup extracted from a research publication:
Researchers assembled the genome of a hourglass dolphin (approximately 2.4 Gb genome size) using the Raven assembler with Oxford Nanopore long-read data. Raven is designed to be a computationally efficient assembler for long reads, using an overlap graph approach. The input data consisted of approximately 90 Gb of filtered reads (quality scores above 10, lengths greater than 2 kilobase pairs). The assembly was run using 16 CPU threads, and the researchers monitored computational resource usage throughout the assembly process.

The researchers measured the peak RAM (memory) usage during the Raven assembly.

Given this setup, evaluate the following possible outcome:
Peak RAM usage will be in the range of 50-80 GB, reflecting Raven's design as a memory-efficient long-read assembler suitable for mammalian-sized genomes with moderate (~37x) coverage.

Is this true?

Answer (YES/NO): NO